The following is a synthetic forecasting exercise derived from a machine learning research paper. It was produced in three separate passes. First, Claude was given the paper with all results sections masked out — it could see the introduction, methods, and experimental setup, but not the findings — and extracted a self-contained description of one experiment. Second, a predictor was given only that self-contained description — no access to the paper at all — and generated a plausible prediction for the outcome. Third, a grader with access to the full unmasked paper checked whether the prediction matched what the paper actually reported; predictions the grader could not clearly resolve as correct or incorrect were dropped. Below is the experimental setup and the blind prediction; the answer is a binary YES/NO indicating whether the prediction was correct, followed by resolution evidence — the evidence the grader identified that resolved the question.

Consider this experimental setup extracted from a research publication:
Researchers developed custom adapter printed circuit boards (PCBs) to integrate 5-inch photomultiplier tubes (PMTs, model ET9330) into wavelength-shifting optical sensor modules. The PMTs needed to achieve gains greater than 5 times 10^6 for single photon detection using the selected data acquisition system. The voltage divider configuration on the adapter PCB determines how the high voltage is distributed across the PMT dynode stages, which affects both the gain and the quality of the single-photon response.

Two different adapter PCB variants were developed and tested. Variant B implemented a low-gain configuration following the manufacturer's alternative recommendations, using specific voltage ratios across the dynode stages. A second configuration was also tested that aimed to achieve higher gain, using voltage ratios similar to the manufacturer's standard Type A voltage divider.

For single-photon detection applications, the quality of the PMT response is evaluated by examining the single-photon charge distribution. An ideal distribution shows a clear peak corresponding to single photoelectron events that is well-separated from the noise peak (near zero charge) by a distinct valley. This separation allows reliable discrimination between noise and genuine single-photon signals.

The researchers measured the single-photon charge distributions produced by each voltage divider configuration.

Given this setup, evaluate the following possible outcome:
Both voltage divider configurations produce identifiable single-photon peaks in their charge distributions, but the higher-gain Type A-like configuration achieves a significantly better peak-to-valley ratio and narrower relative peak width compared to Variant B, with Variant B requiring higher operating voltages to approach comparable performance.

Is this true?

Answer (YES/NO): NO